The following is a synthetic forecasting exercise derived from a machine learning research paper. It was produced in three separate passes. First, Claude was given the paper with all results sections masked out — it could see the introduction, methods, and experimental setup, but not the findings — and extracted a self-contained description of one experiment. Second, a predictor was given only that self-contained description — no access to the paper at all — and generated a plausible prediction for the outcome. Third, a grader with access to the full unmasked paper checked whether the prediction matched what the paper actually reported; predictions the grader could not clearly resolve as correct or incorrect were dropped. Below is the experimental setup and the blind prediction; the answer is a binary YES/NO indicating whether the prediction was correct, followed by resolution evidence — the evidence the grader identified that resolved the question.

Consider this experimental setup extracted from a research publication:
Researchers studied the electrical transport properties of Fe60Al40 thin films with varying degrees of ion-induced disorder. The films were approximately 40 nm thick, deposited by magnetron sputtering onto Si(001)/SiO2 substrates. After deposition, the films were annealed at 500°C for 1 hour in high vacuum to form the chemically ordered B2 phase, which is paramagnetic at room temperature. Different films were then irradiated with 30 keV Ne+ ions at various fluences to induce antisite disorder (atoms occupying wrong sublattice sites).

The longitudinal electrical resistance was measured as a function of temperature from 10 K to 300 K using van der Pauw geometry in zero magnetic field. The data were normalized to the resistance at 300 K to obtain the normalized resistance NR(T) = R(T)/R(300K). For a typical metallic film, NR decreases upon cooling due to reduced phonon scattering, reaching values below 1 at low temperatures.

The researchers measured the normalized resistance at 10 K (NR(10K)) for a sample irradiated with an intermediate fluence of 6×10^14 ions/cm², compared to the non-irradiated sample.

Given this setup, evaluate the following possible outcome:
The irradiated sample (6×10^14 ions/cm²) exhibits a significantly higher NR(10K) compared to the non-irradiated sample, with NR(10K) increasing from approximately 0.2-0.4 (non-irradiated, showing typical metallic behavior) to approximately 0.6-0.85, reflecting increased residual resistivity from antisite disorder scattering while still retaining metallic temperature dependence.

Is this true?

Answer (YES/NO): NO